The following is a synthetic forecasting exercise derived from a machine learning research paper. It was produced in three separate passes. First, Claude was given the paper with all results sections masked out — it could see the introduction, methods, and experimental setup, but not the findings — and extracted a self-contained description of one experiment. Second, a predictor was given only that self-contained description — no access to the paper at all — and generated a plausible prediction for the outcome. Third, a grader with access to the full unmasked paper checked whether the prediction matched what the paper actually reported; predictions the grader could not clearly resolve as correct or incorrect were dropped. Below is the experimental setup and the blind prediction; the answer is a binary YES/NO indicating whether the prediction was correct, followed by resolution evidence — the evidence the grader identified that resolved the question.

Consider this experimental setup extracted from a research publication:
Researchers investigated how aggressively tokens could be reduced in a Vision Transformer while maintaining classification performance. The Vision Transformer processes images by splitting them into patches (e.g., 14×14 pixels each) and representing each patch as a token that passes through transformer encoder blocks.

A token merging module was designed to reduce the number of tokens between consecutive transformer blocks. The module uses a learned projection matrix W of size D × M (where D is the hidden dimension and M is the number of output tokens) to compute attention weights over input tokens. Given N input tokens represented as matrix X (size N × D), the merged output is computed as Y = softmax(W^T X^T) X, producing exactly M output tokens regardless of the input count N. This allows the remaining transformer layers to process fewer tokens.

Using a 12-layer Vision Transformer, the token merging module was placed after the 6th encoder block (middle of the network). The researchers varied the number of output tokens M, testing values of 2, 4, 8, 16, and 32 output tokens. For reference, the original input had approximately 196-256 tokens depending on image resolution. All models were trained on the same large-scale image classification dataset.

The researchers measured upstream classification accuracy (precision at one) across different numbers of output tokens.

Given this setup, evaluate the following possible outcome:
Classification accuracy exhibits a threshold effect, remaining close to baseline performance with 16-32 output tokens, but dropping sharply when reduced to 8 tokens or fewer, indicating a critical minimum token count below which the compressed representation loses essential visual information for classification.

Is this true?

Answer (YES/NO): NO